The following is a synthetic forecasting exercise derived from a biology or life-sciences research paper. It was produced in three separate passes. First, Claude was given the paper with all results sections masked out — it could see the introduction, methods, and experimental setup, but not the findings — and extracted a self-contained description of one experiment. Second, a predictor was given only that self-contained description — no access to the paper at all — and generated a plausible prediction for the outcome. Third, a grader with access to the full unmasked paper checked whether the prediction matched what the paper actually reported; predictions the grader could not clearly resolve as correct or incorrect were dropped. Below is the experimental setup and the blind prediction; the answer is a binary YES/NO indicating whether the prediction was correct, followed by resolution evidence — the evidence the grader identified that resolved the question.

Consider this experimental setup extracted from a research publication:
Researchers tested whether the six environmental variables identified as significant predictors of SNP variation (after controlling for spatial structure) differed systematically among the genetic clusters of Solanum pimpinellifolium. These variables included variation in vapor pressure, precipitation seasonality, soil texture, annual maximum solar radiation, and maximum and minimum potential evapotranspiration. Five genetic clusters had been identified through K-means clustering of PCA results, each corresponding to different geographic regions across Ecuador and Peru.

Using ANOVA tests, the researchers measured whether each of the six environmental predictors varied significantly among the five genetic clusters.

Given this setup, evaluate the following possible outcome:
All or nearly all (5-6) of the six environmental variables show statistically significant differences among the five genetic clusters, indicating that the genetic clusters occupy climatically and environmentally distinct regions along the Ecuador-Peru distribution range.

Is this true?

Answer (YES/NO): YES